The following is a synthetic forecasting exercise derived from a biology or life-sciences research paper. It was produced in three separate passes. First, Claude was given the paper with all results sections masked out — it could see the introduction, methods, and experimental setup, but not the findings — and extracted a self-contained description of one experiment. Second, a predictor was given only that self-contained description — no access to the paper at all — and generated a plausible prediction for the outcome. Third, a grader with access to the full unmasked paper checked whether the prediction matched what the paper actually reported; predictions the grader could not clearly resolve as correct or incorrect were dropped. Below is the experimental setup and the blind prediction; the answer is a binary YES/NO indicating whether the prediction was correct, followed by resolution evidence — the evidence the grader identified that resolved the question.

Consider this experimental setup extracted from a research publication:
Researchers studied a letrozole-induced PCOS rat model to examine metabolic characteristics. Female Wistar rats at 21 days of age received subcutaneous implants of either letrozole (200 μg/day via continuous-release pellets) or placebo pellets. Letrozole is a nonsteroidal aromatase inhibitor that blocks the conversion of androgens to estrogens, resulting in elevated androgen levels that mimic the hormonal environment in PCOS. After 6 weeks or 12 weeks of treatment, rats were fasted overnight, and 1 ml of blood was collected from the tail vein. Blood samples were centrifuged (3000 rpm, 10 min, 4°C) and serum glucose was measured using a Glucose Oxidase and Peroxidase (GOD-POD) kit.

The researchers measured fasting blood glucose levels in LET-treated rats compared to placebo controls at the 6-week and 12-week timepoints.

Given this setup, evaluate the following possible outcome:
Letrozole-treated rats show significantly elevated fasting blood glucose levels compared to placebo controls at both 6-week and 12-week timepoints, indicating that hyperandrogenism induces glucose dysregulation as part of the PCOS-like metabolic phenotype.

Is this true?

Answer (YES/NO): YES